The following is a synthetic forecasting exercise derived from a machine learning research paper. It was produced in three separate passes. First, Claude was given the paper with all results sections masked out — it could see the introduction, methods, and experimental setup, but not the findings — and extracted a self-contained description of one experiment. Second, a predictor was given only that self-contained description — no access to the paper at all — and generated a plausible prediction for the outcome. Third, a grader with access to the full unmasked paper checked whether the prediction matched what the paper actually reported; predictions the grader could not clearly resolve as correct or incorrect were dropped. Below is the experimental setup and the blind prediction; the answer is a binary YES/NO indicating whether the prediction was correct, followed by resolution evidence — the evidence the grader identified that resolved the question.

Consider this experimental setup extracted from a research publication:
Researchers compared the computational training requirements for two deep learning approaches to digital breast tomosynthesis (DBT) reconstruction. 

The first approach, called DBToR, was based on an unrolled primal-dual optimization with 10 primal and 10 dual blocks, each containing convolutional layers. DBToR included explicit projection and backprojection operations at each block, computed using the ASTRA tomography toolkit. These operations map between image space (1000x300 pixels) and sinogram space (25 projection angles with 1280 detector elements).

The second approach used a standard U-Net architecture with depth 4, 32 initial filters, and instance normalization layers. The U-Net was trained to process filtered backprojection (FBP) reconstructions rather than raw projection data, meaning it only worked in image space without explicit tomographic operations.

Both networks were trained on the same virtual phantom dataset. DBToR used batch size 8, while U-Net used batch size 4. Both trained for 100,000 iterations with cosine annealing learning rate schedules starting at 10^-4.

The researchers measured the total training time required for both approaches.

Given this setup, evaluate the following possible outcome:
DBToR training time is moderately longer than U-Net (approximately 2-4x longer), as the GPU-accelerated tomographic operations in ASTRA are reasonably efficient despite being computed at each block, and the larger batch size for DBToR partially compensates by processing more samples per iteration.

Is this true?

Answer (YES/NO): YES